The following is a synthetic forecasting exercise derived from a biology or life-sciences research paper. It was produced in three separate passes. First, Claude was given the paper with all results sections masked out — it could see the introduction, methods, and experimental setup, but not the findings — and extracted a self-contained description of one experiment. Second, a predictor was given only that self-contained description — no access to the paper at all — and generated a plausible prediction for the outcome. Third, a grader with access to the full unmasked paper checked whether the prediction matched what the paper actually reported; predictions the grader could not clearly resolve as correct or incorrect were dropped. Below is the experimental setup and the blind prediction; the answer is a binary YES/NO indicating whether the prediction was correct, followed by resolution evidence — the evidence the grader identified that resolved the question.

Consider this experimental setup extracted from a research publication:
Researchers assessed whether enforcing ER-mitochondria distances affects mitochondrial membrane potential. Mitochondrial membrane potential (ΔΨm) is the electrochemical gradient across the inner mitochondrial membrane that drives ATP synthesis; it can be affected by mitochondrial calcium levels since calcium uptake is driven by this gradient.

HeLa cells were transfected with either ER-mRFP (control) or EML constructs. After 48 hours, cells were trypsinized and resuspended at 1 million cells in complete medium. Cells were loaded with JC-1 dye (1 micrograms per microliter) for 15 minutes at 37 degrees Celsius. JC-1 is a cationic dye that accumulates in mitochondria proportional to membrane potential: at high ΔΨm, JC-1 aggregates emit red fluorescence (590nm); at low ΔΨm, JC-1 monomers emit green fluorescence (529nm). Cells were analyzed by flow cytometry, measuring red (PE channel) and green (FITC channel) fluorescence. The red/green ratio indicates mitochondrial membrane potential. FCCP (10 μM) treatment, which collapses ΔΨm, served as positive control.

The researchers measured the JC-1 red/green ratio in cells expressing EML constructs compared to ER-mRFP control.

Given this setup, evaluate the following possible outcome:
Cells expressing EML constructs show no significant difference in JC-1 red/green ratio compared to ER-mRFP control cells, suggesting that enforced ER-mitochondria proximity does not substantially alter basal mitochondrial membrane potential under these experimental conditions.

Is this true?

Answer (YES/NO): YES